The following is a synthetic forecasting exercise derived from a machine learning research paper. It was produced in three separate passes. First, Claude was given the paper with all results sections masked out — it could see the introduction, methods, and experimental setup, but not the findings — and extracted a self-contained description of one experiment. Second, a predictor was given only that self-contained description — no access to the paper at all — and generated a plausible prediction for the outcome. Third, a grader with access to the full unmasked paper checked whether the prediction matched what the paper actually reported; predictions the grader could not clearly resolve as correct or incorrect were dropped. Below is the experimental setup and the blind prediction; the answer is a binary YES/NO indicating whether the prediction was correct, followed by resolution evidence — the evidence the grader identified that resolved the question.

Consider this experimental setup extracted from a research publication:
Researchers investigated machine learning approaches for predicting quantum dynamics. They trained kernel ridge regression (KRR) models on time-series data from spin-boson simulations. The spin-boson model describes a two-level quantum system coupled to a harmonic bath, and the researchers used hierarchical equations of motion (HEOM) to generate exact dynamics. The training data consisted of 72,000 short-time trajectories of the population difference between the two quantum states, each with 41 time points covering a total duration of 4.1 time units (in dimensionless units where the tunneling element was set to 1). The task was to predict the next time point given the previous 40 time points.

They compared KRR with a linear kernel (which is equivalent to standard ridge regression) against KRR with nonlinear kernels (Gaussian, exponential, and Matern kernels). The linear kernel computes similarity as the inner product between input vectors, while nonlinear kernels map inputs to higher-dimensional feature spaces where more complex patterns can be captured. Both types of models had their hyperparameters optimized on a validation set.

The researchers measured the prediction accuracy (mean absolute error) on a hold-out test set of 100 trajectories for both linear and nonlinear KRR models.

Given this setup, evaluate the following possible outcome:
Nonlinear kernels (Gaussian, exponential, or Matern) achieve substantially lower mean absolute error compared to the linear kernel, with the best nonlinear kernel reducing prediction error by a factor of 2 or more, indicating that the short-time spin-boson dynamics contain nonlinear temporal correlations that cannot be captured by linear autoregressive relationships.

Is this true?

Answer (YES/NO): YES